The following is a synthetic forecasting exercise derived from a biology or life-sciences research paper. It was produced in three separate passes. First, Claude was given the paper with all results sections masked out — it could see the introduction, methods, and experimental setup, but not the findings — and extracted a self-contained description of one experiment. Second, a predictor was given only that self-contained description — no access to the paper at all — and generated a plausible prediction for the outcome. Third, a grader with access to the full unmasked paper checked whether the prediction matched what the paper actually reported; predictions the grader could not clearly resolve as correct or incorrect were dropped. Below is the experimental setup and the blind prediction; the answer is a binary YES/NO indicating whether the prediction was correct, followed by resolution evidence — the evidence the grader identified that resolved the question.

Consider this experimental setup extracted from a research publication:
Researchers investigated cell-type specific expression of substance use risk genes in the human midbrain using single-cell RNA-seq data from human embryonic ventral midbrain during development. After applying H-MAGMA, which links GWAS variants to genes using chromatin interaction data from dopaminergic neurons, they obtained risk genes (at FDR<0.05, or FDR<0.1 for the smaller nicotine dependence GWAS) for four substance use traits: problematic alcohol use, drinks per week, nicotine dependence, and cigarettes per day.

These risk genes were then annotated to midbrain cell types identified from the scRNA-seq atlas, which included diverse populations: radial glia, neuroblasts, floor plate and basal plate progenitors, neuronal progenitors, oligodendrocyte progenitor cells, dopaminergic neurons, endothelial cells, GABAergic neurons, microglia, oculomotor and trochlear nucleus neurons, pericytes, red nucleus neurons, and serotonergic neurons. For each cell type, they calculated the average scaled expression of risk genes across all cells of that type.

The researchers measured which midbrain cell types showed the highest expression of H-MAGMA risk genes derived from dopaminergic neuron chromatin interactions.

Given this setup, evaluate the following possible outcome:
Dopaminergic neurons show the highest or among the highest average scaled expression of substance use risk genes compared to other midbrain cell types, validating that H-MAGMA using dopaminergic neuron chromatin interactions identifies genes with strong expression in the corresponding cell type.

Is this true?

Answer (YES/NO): NO